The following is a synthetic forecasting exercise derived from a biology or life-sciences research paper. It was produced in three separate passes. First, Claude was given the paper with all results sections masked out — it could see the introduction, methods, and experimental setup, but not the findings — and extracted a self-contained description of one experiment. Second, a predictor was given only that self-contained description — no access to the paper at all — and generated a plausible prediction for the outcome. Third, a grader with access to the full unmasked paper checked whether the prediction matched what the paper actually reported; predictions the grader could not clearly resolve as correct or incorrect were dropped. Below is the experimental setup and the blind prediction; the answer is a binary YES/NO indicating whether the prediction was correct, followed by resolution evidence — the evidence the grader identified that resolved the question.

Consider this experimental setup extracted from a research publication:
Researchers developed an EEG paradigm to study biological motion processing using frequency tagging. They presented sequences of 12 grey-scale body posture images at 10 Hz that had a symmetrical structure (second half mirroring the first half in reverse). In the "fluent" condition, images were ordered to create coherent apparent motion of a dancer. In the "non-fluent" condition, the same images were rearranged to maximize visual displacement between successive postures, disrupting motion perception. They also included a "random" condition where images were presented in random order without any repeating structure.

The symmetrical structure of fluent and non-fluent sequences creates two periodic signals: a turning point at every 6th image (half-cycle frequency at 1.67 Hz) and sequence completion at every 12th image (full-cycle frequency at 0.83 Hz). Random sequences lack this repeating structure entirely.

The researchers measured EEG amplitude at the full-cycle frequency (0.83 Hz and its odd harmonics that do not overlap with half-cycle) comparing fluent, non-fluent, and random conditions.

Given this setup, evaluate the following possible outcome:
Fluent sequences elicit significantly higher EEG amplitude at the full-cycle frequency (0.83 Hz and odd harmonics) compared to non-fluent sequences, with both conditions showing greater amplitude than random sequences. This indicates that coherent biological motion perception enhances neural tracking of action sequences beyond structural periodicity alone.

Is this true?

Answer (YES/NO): NO